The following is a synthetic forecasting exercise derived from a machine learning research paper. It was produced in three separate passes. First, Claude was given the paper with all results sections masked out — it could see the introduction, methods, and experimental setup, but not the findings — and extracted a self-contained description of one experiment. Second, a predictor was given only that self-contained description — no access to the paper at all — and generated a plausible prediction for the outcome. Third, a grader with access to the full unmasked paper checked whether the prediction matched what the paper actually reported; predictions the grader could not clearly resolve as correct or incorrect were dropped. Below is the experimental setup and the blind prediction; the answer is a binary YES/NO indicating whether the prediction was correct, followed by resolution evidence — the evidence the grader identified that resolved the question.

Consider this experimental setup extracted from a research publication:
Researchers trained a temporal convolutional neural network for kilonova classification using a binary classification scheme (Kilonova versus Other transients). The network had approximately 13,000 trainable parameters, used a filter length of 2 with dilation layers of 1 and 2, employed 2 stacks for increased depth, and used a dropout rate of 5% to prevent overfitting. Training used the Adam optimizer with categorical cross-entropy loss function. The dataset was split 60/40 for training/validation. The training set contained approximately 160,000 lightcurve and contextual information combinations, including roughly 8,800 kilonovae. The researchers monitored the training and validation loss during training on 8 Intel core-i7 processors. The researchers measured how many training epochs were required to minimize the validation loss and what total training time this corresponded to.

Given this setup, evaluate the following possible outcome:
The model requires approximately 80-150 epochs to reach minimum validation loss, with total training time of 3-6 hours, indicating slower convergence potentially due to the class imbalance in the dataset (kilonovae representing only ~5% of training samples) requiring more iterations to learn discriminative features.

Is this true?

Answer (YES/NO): NO